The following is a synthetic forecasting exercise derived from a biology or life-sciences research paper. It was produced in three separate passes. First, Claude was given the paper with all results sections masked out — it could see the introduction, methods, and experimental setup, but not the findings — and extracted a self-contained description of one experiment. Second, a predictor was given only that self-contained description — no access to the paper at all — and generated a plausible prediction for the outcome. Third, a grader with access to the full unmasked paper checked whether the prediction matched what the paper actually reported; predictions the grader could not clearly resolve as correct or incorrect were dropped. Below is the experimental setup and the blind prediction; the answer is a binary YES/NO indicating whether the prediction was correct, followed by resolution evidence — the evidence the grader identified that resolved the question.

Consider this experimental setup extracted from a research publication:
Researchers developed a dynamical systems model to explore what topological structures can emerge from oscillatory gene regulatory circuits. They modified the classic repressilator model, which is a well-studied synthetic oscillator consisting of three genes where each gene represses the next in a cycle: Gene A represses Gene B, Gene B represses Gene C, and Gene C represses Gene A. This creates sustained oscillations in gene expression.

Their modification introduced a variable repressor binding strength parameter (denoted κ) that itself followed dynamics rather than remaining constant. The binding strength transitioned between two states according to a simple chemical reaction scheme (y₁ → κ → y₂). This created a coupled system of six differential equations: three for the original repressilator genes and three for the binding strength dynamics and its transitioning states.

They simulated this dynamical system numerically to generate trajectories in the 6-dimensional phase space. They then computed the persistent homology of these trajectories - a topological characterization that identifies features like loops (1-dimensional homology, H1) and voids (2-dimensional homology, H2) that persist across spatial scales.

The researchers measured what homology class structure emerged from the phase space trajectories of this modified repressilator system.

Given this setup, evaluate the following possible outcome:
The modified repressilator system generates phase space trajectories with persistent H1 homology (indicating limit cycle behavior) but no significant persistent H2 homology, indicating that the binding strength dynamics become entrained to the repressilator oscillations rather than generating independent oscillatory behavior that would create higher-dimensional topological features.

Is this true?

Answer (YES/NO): NO